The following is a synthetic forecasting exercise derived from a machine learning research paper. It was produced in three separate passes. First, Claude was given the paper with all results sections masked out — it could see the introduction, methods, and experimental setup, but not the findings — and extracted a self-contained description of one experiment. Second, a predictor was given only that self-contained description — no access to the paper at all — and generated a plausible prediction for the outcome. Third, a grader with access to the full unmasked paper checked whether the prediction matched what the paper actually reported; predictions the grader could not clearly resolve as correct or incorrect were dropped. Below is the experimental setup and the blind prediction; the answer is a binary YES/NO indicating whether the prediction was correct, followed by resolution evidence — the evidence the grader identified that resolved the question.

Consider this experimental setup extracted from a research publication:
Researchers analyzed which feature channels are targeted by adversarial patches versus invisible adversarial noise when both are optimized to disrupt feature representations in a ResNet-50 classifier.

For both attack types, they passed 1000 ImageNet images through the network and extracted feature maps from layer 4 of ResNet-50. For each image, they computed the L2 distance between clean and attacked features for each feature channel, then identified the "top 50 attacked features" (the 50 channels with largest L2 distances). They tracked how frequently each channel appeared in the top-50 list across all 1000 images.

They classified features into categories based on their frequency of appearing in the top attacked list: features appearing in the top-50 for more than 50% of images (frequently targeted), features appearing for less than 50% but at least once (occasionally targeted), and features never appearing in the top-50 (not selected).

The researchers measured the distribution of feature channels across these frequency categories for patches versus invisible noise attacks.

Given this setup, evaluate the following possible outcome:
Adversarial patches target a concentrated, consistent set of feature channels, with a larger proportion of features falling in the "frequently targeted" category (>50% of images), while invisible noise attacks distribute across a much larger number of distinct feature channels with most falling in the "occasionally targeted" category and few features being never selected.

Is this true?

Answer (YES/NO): YES